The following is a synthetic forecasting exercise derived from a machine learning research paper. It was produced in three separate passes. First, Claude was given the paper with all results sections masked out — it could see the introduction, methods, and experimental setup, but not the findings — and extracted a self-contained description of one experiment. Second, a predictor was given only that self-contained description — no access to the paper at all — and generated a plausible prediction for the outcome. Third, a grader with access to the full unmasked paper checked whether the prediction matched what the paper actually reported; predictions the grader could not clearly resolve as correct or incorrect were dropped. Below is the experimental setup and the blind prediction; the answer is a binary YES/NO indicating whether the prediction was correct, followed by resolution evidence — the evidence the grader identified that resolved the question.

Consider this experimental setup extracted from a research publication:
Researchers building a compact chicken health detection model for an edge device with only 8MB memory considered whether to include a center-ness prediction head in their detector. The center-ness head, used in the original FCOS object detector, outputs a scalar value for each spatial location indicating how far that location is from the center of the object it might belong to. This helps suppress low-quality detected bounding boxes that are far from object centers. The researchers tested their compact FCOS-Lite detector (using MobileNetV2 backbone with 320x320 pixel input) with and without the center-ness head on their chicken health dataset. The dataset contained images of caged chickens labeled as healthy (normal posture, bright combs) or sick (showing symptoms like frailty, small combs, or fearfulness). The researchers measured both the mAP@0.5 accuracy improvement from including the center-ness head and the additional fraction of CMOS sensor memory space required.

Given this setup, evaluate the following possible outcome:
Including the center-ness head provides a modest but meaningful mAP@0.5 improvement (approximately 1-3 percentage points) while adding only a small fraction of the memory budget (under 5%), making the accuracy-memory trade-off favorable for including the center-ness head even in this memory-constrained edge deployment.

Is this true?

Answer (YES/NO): NO